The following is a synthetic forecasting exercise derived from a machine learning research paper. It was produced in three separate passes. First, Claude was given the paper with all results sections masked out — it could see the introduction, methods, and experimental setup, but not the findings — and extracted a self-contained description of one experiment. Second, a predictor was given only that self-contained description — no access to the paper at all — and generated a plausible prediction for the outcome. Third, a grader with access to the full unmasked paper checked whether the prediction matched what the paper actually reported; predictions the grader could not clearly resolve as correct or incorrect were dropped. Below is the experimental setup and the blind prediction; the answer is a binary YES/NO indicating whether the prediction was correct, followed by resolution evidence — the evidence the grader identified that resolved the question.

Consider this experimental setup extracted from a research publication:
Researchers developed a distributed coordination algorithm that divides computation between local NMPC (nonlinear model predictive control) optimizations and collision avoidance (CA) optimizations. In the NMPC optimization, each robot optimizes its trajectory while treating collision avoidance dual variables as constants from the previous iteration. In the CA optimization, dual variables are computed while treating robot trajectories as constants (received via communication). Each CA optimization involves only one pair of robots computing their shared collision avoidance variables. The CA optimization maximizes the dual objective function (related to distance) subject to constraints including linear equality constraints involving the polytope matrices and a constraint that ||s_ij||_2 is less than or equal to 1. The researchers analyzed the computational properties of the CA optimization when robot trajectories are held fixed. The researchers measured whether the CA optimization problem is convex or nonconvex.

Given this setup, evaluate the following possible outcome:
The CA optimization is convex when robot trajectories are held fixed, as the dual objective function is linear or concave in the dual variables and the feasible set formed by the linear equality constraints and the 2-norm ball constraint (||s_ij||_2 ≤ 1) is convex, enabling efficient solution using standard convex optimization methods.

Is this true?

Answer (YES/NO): YES